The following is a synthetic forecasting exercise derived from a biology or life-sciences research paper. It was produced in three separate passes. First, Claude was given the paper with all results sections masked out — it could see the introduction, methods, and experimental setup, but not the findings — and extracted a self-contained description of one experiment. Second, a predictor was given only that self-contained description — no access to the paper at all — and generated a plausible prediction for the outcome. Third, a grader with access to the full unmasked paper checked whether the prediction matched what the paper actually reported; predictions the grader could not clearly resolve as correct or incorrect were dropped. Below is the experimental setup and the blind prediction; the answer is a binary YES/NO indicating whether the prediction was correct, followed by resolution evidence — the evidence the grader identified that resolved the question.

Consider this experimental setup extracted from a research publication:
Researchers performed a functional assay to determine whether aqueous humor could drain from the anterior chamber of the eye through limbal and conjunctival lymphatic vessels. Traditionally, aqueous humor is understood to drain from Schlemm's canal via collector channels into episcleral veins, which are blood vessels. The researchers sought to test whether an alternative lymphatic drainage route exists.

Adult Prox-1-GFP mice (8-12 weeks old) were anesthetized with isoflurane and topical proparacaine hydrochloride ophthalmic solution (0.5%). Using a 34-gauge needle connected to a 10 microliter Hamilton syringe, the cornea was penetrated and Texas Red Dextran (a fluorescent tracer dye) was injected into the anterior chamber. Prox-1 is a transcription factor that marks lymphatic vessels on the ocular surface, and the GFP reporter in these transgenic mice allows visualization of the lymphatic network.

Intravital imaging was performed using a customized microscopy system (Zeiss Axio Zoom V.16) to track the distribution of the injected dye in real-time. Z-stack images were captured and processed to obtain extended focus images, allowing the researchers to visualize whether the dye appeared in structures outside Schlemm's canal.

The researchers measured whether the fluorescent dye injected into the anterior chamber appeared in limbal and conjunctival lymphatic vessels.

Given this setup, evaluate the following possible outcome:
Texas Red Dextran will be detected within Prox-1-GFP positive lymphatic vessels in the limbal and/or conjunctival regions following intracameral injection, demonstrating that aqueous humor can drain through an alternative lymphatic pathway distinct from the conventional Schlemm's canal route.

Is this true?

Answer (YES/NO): YES